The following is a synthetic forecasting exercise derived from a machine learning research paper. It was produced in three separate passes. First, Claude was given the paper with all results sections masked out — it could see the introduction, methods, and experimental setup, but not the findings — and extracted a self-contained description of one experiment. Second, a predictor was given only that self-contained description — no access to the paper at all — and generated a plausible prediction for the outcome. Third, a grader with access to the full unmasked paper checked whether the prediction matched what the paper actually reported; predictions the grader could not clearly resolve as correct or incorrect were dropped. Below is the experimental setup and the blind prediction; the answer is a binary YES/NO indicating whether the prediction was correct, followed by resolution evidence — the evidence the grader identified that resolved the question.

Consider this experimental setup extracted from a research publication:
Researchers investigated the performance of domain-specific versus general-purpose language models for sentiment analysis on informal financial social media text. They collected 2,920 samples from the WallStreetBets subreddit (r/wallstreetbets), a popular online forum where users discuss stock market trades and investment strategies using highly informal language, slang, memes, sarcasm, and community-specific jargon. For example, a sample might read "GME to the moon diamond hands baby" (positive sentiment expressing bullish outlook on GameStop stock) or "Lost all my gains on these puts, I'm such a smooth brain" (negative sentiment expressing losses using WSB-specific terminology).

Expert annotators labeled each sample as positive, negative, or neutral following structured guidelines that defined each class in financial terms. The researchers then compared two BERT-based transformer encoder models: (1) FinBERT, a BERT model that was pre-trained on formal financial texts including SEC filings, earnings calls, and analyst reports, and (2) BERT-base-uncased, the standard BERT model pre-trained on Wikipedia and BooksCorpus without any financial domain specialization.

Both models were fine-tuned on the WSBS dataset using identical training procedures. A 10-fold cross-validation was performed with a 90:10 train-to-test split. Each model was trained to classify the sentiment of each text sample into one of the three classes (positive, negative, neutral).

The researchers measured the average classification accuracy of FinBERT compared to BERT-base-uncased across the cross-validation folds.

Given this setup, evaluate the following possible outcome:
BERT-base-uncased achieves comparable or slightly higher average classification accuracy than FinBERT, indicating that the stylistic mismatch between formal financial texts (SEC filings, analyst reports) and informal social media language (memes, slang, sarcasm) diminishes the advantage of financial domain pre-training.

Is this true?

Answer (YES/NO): YES